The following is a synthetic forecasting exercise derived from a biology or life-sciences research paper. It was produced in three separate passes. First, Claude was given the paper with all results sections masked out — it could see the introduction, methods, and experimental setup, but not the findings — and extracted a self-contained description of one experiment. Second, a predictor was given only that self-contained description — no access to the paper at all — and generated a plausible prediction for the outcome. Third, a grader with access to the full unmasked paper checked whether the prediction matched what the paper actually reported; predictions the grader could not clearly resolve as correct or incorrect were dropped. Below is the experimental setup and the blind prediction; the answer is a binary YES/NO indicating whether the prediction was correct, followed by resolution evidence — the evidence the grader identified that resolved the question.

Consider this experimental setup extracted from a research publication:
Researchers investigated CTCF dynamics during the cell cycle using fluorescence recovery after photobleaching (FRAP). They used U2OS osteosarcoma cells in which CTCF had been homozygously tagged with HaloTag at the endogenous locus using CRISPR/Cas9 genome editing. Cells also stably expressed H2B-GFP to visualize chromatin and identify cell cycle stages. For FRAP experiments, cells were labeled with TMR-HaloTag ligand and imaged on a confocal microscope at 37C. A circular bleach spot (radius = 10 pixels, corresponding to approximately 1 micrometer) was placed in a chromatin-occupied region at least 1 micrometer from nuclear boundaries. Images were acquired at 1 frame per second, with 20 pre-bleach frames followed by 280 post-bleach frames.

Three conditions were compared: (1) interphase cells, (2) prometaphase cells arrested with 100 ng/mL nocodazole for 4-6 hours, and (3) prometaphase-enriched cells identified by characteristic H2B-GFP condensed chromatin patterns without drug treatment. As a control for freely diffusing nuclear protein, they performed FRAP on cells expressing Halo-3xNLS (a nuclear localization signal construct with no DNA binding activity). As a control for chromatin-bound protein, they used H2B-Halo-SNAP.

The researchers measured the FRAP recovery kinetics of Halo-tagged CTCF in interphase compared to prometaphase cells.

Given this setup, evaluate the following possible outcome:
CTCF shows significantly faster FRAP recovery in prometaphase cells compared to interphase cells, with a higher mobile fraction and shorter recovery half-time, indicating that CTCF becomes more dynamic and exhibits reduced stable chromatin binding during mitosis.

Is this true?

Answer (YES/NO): YES